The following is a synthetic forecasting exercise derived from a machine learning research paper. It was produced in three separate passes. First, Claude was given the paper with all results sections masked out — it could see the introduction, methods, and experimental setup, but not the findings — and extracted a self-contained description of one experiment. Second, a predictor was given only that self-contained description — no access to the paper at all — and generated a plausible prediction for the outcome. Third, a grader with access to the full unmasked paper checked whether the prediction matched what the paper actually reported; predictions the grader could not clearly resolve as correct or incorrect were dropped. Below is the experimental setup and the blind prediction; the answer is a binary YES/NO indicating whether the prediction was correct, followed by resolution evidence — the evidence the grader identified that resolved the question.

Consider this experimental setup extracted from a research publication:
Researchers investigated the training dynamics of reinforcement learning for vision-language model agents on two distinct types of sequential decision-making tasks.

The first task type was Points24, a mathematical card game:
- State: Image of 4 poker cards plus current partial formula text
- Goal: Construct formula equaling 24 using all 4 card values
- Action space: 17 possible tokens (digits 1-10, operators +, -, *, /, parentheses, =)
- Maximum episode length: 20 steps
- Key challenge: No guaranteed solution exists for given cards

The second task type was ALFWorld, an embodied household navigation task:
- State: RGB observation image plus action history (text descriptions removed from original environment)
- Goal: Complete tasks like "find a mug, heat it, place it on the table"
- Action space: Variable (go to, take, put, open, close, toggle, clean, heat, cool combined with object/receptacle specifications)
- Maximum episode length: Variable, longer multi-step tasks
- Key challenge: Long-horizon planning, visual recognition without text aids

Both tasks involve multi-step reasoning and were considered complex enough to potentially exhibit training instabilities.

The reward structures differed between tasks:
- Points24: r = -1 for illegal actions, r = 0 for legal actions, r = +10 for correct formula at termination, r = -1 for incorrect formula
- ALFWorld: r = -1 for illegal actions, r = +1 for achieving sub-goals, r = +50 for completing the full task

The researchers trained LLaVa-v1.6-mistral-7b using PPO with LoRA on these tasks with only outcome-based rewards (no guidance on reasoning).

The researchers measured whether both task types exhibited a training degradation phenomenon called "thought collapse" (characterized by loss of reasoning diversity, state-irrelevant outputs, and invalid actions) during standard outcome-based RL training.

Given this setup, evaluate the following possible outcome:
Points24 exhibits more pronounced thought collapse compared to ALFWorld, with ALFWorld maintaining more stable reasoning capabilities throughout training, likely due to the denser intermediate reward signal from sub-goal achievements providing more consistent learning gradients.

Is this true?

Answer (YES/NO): NO